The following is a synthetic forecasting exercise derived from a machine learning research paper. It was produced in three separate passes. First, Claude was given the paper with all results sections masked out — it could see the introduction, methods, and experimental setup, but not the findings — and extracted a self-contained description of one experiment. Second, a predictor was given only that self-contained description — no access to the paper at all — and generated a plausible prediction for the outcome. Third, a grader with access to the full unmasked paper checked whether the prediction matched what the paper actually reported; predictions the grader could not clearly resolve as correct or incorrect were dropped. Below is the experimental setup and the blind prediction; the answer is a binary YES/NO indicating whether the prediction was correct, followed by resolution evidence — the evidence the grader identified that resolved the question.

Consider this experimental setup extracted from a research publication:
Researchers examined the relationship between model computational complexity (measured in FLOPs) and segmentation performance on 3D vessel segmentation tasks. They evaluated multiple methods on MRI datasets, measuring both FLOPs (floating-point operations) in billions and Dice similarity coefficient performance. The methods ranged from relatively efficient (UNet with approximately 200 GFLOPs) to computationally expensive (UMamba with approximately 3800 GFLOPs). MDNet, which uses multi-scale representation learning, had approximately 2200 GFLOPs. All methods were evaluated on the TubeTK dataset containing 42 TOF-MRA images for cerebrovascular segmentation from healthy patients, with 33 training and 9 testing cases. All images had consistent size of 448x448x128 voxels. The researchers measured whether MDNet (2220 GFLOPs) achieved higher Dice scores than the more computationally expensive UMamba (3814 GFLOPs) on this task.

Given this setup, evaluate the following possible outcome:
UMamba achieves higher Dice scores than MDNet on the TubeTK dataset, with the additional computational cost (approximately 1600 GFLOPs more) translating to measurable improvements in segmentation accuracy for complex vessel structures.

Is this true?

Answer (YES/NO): NO